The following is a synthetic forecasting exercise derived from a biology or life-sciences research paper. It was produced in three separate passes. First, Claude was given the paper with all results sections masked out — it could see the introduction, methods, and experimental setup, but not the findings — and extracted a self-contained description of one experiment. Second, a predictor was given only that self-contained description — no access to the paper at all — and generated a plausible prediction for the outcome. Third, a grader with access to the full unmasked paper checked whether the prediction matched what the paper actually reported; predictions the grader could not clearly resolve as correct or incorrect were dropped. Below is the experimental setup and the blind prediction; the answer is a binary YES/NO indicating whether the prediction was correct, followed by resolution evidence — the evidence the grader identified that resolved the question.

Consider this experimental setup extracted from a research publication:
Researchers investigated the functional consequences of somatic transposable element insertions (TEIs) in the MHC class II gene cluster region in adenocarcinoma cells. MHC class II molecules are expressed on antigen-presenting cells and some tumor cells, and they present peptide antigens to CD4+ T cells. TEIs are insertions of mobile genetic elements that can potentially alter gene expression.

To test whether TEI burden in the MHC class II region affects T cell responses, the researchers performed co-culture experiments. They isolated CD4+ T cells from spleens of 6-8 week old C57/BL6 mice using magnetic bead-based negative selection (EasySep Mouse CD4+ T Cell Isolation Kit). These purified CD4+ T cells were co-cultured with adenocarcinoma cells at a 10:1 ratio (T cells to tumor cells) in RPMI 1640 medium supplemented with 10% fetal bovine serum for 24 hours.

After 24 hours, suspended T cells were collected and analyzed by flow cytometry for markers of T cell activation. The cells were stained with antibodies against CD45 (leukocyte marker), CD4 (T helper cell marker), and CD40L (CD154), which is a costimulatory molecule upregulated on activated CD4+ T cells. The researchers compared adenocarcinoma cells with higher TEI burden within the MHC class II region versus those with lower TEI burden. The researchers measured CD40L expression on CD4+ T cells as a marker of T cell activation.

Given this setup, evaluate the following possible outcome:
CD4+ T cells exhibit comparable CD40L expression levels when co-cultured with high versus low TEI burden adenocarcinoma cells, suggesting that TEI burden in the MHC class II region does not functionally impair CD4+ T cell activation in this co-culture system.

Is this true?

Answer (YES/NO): NO